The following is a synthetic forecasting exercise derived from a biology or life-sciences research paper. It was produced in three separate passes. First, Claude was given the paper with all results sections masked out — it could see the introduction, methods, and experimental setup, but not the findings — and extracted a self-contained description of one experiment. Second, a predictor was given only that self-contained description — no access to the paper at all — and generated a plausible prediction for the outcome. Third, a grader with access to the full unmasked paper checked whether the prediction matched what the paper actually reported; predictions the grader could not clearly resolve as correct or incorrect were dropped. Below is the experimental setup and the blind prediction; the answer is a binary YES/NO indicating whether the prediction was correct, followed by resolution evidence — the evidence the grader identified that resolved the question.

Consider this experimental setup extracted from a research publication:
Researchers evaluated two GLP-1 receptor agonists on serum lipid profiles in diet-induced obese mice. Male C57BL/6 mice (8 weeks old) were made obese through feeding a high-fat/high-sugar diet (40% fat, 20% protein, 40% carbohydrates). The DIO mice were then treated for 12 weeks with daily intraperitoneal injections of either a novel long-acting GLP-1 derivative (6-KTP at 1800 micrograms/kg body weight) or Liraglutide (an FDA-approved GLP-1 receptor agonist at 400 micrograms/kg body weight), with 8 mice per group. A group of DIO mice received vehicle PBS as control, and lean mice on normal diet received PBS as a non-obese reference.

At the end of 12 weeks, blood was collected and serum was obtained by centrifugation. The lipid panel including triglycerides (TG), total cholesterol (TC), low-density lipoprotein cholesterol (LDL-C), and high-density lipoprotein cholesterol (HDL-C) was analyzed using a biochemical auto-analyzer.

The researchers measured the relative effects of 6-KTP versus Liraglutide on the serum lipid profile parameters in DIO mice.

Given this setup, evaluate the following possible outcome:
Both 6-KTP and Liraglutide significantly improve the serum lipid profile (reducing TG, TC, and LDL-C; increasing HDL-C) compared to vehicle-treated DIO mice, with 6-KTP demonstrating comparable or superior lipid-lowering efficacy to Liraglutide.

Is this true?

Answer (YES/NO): NO